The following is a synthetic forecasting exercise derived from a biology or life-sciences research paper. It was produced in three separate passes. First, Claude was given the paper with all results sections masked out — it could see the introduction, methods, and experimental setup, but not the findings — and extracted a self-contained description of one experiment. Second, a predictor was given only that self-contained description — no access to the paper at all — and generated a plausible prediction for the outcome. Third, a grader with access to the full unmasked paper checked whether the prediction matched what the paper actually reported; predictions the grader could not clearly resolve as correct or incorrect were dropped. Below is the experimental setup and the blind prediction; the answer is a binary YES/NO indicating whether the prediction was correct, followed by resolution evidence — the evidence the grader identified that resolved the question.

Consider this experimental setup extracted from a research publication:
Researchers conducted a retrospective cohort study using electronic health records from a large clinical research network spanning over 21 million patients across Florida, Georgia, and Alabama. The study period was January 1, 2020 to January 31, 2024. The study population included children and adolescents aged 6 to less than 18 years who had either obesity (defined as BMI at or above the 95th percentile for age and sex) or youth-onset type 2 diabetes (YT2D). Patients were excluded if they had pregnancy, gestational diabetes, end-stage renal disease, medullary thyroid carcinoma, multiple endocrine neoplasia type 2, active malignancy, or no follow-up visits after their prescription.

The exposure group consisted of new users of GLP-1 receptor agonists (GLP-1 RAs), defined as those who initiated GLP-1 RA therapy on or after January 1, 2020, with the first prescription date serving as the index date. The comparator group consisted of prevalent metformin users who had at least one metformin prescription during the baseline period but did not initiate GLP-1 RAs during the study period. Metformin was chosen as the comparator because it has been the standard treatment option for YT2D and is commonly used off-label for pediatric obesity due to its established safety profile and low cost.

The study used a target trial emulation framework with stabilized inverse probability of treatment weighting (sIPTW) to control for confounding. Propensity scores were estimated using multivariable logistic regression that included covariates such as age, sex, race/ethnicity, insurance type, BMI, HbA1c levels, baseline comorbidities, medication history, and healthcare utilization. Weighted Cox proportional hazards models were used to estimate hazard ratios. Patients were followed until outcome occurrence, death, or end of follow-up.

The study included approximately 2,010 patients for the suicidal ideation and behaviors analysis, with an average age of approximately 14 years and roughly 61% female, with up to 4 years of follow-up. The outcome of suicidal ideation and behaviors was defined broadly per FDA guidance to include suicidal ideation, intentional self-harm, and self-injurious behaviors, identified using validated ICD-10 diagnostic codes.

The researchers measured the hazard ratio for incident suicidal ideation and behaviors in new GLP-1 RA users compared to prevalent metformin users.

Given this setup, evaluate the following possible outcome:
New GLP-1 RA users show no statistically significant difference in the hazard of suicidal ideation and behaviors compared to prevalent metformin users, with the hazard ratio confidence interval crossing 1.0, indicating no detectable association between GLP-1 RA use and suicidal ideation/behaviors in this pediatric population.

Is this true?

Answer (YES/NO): NO